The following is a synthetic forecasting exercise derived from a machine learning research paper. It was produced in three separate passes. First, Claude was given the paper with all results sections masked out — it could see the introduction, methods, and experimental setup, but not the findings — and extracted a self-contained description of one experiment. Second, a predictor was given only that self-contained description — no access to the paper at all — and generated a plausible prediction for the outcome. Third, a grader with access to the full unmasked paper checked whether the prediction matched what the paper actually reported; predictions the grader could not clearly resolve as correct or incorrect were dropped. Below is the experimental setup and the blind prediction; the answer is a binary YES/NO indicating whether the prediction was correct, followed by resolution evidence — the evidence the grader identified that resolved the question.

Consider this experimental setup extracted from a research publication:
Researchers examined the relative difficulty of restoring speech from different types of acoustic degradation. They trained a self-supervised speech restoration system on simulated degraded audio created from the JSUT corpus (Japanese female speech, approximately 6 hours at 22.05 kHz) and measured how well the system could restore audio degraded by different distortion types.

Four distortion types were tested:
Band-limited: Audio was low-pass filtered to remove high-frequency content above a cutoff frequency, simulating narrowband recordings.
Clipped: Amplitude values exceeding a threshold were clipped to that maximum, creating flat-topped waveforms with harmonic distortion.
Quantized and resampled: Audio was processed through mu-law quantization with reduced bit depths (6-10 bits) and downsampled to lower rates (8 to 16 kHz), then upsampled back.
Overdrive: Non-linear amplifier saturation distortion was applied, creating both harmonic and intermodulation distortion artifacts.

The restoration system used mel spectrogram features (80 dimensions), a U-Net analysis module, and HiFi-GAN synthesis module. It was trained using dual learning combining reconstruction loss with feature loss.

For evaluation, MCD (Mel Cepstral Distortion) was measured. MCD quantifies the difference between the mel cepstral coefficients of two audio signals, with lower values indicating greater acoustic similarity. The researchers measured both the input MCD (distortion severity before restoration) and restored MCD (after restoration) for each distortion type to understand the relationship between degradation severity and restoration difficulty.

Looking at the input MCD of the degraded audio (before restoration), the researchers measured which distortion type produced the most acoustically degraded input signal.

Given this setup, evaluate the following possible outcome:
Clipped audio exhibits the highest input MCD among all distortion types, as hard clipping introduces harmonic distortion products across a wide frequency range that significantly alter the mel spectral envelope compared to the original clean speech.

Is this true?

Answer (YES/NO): NO